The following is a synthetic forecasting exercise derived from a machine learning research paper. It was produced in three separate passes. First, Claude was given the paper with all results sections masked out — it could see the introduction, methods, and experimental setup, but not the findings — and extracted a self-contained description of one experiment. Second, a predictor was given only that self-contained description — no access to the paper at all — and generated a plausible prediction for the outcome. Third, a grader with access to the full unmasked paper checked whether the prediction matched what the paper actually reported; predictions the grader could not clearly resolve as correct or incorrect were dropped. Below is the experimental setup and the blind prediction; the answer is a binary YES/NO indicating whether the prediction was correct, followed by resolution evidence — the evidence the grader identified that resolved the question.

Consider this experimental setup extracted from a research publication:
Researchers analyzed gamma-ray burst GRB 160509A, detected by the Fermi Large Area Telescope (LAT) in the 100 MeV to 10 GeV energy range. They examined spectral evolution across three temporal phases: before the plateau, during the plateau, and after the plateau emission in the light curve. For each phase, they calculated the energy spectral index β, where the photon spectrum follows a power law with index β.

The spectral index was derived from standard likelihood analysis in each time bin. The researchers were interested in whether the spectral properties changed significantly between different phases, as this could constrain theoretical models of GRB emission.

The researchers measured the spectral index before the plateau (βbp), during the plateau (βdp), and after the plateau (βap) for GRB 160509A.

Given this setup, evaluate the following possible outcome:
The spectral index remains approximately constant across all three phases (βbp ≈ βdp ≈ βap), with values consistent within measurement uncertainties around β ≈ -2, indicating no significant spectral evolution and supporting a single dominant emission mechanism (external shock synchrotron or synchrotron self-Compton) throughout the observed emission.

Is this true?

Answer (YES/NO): NO